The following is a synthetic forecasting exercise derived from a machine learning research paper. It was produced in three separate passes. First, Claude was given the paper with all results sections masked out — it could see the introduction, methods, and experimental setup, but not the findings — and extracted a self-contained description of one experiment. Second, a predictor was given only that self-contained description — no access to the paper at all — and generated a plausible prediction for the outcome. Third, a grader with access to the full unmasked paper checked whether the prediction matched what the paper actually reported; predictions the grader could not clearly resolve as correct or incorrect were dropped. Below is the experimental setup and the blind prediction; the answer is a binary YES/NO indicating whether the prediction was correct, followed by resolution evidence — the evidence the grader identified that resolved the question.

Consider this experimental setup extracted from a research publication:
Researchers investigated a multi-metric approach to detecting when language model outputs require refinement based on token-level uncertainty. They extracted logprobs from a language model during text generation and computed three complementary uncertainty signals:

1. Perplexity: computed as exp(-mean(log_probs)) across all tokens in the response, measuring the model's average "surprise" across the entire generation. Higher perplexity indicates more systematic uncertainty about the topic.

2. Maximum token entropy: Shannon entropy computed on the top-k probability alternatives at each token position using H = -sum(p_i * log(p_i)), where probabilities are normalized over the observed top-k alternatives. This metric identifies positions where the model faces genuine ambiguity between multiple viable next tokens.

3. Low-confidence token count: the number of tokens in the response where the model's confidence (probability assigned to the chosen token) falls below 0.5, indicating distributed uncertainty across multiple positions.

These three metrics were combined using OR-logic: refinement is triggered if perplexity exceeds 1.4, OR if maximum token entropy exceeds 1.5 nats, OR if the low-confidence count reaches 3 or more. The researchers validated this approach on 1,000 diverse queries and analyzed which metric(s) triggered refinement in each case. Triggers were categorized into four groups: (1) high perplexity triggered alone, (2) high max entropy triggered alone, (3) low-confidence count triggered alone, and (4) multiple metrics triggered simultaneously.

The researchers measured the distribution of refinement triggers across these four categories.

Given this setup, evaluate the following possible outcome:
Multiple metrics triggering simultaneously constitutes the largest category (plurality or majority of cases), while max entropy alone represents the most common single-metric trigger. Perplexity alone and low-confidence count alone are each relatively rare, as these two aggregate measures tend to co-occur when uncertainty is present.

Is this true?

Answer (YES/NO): NO